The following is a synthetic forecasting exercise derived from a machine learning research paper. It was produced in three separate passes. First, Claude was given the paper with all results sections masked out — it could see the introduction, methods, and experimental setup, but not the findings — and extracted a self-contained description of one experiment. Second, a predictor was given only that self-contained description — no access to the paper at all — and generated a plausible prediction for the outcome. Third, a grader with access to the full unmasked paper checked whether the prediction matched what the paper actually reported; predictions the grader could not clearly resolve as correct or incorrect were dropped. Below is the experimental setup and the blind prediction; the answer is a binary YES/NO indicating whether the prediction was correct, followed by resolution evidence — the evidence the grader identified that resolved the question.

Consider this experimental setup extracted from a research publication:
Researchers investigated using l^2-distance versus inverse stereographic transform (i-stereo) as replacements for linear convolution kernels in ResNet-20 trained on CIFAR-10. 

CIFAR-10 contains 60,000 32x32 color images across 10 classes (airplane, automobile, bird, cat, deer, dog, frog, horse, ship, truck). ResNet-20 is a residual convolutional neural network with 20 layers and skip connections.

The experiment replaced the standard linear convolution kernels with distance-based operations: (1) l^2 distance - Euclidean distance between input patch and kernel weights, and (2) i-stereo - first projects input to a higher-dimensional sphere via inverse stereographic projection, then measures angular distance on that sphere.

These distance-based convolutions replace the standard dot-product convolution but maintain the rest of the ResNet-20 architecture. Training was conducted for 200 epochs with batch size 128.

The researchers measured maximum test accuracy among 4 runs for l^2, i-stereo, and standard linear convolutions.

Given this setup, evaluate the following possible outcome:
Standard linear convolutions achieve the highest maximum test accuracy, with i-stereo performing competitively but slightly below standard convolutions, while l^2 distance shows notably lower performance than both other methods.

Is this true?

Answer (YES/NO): NO